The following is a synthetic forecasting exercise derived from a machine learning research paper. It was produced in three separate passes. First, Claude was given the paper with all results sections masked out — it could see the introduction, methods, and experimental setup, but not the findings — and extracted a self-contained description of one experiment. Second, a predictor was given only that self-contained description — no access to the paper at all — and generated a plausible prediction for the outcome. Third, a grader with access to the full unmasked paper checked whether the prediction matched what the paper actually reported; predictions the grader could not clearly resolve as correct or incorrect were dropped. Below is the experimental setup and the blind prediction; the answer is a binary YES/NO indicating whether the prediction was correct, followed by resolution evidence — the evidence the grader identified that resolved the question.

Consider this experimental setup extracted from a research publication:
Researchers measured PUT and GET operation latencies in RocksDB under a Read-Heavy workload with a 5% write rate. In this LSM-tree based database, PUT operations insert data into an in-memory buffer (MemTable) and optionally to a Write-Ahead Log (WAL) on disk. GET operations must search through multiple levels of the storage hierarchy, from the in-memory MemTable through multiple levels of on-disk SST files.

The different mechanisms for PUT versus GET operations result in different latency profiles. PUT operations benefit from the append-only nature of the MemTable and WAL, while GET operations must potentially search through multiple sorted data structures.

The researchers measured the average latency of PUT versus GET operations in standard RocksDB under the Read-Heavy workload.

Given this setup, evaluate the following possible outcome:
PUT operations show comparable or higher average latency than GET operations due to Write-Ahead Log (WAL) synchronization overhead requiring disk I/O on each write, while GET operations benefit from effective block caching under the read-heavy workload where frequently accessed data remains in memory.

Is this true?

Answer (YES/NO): NO